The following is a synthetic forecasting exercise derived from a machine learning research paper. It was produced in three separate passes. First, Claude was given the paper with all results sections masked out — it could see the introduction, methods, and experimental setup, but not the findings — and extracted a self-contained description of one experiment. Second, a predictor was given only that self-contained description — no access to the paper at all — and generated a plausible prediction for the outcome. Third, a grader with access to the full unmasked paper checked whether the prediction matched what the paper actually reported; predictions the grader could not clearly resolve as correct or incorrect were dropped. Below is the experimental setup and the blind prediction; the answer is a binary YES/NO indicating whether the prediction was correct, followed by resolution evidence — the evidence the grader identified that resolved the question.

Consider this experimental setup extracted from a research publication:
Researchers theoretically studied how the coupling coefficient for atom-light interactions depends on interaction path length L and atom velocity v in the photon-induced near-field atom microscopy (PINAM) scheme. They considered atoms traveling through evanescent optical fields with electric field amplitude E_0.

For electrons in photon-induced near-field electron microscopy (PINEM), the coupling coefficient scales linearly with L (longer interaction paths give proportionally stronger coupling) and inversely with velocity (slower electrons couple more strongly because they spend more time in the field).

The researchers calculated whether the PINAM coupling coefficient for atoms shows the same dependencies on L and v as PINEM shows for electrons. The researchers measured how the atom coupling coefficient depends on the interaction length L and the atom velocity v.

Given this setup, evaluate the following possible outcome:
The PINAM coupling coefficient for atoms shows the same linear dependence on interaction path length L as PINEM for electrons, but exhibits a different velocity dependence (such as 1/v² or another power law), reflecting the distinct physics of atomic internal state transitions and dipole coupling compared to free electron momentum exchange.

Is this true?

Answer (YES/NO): YES